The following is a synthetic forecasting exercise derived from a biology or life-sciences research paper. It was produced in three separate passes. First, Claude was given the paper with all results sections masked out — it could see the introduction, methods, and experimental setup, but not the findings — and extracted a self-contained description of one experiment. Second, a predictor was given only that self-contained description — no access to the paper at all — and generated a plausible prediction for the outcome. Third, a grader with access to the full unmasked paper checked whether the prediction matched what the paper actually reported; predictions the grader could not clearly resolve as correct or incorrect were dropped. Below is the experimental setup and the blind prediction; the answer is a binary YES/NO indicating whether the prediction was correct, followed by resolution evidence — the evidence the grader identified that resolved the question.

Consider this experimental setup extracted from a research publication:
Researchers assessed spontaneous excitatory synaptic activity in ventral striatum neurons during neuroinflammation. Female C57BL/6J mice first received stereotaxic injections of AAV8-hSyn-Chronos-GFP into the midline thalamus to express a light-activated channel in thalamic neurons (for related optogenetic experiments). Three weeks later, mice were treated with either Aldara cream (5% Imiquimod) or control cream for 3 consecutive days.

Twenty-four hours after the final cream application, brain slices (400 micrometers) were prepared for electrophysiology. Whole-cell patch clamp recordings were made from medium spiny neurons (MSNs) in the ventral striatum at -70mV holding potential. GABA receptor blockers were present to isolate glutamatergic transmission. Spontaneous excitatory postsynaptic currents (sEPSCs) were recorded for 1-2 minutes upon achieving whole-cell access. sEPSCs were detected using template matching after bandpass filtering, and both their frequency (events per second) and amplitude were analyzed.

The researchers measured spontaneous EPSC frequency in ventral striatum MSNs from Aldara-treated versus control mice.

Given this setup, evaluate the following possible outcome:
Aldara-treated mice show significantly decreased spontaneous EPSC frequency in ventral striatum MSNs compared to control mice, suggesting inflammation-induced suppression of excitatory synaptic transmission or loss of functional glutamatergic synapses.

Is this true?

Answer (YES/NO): NO